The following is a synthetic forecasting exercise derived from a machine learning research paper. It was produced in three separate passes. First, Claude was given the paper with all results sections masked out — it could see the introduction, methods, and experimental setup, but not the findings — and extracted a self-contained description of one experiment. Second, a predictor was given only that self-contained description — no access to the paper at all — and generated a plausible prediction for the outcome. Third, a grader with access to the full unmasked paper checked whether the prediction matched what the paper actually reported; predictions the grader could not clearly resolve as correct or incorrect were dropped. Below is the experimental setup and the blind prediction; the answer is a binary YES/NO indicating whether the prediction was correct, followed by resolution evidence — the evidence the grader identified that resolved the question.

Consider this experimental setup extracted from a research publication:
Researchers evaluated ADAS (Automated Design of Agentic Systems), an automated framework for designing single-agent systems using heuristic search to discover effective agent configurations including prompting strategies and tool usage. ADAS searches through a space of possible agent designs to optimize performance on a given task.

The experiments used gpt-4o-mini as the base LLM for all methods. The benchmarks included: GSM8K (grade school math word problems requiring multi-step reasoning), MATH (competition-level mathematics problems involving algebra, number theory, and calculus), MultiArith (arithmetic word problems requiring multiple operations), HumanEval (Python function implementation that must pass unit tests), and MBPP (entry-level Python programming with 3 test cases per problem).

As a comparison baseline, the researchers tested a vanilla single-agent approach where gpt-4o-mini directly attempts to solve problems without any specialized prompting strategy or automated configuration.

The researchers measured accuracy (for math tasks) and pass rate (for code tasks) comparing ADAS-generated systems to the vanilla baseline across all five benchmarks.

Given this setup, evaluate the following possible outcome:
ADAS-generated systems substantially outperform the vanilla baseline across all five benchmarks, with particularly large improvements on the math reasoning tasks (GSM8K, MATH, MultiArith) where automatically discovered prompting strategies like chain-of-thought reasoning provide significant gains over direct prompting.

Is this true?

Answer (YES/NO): NO